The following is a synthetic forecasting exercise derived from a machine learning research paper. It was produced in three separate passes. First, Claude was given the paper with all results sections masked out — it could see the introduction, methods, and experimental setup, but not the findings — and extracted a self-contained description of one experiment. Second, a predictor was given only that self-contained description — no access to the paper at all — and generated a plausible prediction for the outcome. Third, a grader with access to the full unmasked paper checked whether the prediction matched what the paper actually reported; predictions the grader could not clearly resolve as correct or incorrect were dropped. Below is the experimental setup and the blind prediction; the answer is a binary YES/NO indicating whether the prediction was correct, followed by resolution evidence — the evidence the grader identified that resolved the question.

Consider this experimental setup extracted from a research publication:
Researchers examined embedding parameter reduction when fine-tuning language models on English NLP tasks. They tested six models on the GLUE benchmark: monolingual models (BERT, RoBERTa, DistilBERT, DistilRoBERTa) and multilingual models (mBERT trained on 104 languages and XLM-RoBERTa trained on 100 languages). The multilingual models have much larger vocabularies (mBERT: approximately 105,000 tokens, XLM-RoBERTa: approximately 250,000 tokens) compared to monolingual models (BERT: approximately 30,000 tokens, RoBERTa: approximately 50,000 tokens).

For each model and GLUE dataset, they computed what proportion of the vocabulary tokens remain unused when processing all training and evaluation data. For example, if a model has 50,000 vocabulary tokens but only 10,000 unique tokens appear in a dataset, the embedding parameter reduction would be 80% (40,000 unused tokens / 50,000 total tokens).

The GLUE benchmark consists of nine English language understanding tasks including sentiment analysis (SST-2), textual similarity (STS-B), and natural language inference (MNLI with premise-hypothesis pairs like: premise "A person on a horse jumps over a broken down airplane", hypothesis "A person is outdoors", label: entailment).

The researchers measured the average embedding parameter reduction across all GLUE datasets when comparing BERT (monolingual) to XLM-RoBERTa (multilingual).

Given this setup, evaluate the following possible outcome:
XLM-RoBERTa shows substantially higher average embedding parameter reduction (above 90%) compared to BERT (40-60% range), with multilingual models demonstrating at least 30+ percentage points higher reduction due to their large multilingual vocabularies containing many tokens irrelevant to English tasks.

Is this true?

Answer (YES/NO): YES